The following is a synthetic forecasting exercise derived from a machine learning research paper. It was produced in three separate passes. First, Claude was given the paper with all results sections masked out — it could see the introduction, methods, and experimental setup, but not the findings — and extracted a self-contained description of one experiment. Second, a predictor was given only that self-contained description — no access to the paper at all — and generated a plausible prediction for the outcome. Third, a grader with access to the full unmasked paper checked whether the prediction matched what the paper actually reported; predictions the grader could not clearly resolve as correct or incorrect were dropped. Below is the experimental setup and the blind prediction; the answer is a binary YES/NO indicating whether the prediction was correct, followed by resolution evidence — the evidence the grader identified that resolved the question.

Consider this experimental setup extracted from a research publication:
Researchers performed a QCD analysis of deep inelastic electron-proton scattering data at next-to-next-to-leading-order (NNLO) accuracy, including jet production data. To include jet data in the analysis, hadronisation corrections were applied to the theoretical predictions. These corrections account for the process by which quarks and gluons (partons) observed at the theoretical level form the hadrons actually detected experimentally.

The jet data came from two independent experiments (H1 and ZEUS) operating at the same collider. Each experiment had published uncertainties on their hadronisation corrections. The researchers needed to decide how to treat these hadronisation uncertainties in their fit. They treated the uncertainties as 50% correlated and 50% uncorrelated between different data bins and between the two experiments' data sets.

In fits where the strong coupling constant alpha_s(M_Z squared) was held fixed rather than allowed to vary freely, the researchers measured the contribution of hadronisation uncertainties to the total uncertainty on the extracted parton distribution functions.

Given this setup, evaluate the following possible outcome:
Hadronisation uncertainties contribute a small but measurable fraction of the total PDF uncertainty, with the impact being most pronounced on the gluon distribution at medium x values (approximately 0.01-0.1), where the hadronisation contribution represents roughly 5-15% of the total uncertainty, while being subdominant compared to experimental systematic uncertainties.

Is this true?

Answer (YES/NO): NO